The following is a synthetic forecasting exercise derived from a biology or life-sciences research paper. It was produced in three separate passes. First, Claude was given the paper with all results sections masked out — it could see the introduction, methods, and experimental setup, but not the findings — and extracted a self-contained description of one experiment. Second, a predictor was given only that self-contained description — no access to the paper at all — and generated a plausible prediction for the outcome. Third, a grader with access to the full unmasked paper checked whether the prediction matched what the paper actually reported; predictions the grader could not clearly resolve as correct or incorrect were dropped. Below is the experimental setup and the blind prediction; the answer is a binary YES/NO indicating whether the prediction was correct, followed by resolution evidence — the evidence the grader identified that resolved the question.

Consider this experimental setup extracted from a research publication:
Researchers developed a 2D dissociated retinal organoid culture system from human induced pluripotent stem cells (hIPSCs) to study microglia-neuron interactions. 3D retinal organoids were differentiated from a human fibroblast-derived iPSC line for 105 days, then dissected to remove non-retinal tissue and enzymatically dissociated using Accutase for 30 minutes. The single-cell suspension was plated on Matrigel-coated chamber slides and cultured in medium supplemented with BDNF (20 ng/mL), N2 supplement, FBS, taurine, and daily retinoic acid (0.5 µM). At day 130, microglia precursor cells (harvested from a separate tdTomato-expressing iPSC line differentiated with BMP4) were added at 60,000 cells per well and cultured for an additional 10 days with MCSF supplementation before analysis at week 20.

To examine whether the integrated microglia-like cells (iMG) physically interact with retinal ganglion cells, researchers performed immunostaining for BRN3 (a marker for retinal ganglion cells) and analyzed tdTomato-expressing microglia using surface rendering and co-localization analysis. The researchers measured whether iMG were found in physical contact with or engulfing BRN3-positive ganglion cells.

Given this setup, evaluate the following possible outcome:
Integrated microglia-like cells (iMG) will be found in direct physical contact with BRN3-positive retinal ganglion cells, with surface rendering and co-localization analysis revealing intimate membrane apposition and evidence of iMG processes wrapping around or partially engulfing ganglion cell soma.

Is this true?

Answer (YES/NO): YES